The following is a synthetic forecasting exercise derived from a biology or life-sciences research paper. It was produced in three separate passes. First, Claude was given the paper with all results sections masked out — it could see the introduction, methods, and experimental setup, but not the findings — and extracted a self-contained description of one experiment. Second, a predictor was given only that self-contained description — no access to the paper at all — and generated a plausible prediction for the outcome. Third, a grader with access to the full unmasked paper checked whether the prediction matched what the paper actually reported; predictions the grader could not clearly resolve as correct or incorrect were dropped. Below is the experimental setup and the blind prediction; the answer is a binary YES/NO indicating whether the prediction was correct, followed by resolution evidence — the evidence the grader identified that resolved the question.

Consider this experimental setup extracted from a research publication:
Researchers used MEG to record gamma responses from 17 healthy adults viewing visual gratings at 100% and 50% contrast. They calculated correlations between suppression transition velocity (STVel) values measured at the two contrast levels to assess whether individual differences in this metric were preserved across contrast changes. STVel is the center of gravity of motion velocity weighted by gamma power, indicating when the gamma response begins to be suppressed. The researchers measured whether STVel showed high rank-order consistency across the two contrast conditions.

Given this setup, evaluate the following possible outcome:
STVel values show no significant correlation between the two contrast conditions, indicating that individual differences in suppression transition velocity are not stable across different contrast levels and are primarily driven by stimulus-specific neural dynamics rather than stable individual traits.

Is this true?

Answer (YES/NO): NO